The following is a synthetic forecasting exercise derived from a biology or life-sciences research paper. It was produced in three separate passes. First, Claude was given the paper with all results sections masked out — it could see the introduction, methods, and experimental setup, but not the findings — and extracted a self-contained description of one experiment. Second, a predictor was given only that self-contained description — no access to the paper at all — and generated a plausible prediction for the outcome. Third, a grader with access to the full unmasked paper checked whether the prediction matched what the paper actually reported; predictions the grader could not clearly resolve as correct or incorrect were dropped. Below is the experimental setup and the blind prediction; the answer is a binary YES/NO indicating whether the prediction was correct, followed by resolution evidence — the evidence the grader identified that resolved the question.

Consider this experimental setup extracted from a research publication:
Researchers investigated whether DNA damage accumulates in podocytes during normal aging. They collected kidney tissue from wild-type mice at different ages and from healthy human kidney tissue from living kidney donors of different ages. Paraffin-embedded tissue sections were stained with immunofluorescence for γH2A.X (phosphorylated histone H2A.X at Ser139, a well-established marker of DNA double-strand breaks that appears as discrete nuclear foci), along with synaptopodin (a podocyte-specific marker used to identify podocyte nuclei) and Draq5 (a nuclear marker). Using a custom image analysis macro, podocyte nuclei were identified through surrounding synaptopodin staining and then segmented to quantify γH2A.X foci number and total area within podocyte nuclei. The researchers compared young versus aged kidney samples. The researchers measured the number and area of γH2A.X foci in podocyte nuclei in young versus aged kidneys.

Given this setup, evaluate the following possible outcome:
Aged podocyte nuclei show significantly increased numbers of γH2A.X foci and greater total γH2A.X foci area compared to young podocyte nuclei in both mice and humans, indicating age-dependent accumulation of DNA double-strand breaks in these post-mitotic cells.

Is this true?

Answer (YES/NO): YES